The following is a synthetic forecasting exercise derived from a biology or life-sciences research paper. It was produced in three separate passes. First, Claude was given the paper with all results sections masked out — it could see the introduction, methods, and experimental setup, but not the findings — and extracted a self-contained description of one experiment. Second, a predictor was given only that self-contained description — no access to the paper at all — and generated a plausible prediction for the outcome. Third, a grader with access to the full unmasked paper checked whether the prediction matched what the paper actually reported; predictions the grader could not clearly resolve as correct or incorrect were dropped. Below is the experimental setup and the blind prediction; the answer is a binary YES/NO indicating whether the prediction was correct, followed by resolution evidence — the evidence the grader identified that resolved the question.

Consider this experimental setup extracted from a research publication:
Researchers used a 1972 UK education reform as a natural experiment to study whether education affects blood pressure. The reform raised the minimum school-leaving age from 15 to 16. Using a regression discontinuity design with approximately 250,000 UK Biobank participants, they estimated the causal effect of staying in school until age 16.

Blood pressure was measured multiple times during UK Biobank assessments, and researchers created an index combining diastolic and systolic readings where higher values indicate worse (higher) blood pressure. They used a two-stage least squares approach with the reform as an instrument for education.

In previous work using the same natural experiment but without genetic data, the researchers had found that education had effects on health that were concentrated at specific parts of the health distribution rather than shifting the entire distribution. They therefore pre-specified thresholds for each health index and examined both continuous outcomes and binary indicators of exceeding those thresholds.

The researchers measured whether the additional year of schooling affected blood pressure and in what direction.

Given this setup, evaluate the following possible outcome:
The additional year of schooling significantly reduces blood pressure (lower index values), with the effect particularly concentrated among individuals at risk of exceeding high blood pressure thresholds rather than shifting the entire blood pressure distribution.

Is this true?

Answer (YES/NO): NO